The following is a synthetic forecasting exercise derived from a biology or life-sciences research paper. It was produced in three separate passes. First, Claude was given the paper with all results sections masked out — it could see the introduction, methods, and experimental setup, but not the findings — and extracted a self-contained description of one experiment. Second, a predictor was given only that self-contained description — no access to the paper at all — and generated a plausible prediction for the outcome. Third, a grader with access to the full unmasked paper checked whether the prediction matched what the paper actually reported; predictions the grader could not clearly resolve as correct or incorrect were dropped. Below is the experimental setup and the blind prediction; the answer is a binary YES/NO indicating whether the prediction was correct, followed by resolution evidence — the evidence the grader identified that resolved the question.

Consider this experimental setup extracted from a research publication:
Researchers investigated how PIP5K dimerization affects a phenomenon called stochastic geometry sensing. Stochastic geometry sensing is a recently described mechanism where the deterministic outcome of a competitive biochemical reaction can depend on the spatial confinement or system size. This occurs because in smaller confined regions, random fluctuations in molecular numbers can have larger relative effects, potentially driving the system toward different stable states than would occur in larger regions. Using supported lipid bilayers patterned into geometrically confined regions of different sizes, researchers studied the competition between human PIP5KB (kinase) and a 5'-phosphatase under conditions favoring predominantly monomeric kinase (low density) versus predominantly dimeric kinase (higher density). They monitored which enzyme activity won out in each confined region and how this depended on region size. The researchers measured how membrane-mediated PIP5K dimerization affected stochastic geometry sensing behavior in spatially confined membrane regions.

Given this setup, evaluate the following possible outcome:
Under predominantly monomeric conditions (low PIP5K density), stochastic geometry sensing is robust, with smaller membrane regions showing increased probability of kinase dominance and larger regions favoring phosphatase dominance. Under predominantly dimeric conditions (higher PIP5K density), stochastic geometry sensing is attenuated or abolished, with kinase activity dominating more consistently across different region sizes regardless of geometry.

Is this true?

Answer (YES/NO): NO